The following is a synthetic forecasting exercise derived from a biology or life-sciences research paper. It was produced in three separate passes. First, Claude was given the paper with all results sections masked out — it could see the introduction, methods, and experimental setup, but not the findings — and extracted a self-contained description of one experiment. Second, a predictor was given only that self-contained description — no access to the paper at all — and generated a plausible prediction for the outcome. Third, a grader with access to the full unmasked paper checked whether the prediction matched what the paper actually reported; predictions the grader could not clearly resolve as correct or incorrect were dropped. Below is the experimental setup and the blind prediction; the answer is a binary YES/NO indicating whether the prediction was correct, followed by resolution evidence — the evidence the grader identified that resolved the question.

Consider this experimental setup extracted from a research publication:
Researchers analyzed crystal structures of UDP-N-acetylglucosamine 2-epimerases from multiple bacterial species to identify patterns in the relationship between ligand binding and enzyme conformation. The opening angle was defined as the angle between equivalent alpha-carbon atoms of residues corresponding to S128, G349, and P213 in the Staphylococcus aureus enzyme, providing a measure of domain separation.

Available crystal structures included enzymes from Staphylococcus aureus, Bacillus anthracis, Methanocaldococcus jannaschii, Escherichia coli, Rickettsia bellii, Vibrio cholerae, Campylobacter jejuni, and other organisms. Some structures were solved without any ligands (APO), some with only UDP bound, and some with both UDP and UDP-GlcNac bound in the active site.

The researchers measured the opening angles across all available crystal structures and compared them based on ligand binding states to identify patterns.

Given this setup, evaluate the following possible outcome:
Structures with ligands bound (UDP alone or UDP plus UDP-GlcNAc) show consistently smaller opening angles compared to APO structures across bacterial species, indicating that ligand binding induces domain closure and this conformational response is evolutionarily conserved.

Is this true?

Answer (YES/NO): YES